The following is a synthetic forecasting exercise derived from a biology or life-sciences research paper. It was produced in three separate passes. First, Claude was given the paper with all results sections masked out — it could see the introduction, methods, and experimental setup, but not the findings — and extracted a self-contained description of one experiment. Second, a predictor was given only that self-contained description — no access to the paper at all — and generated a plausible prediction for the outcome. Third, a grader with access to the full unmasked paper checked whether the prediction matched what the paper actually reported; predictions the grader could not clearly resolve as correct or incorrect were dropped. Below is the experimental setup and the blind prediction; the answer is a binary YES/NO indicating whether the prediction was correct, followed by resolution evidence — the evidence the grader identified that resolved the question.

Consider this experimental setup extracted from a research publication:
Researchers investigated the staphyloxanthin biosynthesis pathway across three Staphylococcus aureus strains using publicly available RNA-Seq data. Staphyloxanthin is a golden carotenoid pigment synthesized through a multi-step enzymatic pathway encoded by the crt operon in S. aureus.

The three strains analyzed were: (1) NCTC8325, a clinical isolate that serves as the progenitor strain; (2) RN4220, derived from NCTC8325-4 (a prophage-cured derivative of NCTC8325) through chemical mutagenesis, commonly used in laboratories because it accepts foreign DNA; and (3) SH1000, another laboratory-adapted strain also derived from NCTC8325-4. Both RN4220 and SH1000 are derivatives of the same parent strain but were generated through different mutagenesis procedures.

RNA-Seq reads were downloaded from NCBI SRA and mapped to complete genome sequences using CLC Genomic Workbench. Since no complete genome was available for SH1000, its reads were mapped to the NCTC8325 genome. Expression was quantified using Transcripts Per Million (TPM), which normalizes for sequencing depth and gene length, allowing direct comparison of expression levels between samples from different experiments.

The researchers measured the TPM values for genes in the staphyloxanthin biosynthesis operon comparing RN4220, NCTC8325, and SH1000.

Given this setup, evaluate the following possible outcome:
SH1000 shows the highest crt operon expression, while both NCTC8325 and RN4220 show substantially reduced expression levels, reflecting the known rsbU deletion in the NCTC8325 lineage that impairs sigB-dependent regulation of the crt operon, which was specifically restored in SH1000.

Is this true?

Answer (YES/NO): NO